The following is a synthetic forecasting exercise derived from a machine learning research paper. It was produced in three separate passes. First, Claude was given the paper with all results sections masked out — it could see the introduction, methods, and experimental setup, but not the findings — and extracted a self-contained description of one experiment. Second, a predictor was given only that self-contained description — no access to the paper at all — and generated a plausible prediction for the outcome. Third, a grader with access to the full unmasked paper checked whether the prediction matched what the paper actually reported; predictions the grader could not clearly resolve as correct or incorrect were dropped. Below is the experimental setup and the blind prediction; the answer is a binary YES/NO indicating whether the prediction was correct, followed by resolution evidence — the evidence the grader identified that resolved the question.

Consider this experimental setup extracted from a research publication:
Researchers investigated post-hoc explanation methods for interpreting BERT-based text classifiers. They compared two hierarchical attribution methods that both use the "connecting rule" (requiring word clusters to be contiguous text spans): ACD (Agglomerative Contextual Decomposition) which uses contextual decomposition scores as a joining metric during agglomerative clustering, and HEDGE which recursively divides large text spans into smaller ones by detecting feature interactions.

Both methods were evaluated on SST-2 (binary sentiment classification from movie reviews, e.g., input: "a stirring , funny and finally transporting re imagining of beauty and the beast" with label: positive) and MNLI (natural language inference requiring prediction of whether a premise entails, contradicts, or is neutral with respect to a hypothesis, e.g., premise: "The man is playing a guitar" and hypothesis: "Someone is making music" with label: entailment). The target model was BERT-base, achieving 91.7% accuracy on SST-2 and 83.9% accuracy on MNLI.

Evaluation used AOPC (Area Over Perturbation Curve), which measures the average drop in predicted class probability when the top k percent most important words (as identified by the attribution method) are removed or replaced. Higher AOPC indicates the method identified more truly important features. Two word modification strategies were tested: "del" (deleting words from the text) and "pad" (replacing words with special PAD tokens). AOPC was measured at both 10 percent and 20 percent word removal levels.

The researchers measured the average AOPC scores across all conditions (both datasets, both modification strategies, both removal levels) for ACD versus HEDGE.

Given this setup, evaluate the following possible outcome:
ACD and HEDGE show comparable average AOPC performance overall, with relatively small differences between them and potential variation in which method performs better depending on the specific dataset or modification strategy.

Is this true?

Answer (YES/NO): NO